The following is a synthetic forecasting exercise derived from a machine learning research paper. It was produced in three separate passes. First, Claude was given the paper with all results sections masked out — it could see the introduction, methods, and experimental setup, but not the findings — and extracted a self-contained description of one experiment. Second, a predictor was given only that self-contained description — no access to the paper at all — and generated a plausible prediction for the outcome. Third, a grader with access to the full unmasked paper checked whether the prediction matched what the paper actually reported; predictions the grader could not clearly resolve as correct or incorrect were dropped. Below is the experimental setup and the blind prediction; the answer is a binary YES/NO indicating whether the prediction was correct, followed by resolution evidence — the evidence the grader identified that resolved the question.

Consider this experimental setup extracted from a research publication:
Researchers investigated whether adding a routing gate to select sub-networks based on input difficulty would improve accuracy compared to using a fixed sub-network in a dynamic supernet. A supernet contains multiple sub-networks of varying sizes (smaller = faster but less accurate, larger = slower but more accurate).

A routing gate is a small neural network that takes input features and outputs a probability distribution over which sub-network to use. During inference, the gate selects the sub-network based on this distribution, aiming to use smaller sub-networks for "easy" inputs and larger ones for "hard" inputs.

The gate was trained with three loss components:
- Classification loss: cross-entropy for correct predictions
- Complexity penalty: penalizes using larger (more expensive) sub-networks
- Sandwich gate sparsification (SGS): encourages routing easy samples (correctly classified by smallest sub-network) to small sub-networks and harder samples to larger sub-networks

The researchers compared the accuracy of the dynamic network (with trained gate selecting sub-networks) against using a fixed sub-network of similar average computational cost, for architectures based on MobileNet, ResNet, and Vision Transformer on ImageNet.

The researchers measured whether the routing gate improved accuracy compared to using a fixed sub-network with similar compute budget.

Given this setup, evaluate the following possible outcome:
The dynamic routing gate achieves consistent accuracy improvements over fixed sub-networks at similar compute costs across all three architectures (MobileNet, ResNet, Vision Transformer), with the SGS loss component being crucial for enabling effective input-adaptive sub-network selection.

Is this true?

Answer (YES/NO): YES